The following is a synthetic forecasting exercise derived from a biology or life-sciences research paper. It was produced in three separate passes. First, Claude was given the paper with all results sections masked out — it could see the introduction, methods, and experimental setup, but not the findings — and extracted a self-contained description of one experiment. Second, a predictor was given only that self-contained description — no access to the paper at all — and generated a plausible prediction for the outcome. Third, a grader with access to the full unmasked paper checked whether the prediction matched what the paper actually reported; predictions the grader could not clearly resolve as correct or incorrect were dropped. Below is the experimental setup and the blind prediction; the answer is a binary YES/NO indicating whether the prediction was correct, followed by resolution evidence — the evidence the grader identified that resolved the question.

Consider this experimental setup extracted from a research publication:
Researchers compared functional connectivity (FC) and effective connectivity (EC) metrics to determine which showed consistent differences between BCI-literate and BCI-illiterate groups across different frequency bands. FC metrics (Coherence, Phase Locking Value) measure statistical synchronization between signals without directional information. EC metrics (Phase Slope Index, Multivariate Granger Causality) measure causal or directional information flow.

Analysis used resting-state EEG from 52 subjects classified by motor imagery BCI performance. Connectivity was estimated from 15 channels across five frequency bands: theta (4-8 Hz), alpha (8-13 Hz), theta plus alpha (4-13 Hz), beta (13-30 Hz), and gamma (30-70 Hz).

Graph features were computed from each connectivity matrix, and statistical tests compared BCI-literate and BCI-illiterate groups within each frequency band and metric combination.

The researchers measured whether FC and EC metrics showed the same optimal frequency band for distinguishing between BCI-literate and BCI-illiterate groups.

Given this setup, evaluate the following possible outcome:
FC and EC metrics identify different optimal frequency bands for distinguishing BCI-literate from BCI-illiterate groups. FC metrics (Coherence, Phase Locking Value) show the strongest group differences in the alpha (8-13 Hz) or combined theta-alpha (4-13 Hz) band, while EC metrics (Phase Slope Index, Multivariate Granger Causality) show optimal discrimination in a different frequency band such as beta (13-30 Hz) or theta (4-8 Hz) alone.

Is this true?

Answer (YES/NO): NO